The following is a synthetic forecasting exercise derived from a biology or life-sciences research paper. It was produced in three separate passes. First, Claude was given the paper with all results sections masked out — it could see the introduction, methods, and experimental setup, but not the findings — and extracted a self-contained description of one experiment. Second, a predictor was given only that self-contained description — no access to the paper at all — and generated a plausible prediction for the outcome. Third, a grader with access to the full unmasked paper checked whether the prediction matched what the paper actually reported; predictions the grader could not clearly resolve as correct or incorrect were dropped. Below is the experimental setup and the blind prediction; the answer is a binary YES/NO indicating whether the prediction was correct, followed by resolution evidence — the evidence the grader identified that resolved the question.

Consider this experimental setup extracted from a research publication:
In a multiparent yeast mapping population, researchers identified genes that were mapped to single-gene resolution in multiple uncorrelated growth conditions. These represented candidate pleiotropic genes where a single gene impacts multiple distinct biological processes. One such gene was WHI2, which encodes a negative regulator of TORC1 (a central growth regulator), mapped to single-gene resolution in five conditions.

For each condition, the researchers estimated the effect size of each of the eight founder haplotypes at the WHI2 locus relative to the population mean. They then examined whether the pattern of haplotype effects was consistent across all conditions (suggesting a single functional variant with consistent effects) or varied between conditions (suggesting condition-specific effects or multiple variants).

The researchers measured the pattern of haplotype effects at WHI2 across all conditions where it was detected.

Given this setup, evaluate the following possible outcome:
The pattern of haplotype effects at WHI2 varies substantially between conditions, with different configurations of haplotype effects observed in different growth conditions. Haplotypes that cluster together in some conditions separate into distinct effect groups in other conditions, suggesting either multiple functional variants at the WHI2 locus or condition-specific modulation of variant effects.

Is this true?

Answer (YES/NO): NO